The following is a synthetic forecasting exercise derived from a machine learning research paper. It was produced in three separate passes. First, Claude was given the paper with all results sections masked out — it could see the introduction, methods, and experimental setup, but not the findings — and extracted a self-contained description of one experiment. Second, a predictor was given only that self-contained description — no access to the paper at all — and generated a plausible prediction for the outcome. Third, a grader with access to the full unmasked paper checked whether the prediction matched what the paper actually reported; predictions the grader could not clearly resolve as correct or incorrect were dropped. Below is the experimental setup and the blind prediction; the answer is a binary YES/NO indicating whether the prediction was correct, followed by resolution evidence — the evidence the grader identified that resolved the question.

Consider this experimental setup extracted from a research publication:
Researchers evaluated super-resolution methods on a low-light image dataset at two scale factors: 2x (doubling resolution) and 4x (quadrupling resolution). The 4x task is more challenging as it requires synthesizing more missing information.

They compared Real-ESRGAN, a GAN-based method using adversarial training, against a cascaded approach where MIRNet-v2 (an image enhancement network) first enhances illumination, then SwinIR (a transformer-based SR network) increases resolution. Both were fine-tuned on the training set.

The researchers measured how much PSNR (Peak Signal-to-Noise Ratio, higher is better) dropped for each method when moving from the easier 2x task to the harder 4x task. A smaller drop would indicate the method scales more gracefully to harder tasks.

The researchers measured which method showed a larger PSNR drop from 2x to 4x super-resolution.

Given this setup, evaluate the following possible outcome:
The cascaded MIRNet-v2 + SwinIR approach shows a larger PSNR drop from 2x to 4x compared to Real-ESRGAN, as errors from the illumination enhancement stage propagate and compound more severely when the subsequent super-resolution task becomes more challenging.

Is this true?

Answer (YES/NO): NO